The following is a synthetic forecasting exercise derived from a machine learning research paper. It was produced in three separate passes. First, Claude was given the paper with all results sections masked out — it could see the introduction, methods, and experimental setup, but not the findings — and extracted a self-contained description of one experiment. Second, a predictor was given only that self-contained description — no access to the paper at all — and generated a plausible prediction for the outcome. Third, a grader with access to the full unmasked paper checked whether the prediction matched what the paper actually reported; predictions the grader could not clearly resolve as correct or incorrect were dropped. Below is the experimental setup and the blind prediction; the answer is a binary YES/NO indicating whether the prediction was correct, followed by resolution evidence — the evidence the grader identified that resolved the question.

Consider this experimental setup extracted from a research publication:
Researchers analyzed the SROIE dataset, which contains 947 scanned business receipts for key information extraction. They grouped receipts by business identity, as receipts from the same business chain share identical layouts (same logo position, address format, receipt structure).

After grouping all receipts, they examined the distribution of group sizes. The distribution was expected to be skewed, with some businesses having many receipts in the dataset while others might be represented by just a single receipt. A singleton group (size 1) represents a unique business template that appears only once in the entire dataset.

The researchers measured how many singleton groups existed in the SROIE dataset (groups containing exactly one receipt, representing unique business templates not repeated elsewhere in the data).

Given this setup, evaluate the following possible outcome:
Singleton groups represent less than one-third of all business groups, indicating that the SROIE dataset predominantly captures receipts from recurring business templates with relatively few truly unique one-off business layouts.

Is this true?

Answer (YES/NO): NO